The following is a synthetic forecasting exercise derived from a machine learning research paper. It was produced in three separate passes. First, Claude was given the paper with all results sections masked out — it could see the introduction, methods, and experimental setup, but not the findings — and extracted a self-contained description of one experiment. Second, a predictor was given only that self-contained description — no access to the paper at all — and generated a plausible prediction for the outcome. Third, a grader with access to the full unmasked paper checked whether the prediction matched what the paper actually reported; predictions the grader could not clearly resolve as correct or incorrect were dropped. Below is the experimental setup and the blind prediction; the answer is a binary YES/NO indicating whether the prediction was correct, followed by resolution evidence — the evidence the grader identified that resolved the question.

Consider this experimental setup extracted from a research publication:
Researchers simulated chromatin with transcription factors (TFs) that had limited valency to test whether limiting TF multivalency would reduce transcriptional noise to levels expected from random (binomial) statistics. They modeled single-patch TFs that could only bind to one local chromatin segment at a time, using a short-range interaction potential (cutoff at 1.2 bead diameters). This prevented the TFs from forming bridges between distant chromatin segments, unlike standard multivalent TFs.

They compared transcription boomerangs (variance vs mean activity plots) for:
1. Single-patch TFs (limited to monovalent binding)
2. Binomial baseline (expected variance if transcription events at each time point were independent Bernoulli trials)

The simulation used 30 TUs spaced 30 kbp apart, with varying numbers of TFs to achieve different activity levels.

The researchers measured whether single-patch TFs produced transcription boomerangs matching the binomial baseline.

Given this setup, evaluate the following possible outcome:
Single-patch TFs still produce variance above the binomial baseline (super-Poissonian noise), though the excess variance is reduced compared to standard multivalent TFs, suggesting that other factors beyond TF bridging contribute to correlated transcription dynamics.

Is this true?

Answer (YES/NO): YES